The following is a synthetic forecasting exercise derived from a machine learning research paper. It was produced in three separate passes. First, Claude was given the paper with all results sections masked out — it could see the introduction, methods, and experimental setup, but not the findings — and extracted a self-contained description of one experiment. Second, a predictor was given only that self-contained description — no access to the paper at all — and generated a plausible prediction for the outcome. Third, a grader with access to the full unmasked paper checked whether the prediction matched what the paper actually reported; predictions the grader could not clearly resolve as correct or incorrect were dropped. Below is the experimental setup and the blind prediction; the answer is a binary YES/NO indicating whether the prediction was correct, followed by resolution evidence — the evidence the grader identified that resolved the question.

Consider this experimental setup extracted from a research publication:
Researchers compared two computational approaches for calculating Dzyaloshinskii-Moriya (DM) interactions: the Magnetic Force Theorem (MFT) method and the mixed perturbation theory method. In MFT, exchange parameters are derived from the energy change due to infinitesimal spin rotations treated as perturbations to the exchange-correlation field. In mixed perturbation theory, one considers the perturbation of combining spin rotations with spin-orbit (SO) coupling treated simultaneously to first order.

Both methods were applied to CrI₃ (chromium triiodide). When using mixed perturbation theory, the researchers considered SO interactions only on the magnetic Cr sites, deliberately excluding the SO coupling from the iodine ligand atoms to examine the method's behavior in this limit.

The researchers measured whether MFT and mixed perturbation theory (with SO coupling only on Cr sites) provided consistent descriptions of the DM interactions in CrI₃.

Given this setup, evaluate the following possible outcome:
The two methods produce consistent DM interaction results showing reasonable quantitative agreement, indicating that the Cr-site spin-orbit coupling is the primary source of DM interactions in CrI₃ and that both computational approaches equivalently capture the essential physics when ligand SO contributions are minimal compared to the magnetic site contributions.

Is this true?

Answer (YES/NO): NO